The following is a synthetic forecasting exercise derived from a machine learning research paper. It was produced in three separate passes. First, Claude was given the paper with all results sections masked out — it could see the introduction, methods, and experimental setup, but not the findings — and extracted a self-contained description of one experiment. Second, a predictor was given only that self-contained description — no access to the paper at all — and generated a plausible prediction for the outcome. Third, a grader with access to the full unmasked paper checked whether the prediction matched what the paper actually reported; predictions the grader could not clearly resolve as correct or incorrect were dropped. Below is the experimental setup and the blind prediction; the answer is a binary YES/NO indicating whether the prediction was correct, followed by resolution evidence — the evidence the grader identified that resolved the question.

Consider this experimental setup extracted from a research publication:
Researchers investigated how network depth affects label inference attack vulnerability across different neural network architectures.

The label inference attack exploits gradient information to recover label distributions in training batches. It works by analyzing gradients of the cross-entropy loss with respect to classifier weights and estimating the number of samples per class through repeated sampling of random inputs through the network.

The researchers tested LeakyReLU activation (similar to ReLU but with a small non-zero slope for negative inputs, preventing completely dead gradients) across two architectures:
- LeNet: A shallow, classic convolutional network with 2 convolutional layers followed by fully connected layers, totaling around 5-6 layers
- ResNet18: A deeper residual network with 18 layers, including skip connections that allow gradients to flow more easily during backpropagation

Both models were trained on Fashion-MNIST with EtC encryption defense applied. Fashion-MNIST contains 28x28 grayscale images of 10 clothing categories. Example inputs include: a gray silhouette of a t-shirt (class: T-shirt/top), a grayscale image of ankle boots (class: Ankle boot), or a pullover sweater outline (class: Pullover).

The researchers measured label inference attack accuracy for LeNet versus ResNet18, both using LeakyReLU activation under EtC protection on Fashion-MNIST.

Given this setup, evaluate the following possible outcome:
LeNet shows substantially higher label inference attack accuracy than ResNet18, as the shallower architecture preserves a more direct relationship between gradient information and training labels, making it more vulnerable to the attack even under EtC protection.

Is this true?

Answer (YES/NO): NO